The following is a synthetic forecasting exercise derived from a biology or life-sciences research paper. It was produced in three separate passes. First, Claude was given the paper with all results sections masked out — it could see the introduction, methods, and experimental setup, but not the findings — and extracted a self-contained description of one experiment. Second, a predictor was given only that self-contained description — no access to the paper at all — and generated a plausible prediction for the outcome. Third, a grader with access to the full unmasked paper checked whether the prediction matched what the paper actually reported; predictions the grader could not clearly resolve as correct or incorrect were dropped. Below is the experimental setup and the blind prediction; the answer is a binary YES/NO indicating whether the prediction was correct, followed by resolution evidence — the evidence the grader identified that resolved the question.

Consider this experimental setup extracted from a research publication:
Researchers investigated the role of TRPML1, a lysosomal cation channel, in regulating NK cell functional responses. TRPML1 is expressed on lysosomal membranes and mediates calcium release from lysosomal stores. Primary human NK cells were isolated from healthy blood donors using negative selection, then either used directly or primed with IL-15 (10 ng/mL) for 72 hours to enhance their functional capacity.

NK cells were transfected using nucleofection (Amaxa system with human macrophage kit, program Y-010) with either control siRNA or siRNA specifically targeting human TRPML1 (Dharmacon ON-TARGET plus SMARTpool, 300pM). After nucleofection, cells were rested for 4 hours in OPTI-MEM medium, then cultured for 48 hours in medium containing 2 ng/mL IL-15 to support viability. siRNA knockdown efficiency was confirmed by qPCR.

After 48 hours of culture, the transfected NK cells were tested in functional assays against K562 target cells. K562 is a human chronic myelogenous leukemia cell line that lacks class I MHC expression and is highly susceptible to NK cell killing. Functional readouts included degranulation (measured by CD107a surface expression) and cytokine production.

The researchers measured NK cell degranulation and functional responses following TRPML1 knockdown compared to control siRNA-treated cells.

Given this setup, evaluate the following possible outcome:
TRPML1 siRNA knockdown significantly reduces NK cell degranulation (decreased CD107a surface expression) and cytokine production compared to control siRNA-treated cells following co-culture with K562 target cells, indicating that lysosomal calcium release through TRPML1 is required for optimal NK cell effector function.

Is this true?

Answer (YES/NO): NO